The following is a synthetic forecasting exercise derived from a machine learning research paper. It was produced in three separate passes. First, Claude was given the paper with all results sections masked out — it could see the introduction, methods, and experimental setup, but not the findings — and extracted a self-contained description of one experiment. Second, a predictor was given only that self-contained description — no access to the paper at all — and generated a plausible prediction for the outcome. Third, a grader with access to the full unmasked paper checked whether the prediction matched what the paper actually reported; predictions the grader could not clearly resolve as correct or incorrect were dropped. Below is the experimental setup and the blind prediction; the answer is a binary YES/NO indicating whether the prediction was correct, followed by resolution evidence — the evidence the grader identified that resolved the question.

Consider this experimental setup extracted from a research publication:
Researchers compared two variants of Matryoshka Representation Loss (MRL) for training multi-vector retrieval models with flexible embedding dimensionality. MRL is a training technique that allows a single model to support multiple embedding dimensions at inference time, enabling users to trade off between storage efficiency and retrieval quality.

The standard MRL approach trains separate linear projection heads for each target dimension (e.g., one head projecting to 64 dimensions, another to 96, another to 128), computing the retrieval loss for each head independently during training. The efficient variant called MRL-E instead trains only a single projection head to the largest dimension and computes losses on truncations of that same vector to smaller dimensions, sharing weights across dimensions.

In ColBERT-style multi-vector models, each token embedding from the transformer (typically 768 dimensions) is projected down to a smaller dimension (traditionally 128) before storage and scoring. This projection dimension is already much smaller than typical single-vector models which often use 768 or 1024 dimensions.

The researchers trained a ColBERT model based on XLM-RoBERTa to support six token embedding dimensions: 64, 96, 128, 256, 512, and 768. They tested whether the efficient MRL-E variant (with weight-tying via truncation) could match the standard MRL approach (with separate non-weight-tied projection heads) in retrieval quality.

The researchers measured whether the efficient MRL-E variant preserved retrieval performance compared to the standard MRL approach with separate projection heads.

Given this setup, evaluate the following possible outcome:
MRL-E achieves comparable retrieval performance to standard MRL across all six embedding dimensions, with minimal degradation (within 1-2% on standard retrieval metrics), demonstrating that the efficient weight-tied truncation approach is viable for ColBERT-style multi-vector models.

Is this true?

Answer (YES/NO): NO